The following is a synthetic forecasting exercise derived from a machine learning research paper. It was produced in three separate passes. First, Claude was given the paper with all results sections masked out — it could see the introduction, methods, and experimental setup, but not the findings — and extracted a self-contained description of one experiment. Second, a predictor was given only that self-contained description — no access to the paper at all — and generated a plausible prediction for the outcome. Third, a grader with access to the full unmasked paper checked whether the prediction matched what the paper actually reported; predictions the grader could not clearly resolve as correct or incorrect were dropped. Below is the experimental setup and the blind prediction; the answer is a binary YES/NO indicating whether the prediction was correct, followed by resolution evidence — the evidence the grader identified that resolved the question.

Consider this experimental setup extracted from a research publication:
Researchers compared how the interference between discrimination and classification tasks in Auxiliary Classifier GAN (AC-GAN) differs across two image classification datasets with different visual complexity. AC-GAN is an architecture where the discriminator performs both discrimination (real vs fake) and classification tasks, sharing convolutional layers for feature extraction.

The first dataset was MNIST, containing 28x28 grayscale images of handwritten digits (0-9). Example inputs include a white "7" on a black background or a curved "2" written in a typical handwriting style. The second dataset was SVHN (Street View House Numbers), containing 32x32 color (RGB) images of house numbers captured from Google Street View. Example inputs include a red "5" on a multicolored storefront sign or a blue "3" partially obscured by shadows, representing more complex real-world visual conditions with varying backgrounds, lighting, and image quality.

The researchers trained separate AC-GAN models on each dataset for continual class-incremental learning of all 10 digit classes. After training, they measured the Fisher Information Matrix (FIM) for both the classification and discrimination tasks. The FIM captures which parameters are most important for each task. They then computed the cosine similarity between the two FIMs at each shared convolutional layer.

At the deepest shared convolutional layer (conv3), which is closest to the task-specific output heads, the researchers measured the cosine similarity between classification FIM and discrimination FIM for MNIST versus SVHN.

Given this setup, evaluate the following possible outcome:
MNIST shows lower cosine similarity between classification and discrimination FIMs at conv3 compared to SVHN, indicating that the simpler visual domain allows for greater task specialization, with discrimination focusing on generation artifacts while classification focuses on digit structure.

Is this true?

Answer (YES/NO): NO